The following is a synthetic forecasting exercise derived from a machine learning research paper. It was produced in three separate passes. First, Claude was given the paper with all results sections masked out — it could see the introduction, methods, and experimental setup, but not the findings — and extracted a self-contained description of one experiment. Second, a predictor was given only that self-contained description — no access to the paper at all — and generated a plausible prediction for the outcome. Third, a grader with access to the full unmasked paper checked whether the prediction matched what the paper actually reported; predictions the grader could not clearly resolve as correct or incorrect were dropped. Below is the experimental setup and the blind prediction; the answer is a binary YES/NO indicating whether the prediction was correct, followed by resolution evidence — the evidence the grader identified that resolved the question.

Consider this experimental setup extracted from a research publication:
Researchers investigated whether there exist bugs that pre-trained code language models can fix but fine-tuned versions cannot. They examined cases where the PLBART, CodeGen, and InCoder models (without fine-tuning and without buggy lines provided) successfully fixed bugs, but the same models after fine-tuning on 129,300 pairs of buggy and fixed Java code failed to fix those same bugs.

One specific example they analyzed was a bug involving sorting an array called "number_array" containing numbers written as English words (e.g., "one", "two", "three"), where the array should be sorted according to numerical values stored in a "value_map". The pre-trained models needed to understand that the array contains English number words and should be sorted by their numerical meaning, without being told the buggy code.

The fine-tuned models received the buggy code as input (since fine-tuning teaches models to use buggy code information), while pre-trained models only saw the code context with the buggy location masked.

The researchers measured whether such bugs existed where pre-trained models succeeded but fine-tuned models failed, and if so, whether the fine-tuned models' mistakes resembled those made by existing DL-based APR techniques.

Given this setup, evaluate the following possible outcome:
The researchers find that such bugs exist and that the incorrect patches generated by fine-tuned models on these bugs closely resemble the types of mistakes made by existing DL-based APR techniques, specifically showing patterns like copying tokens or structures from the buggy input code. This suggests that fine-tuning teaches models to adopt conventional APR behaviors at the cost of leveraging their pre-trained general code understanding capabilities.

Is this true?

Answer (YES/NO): YES